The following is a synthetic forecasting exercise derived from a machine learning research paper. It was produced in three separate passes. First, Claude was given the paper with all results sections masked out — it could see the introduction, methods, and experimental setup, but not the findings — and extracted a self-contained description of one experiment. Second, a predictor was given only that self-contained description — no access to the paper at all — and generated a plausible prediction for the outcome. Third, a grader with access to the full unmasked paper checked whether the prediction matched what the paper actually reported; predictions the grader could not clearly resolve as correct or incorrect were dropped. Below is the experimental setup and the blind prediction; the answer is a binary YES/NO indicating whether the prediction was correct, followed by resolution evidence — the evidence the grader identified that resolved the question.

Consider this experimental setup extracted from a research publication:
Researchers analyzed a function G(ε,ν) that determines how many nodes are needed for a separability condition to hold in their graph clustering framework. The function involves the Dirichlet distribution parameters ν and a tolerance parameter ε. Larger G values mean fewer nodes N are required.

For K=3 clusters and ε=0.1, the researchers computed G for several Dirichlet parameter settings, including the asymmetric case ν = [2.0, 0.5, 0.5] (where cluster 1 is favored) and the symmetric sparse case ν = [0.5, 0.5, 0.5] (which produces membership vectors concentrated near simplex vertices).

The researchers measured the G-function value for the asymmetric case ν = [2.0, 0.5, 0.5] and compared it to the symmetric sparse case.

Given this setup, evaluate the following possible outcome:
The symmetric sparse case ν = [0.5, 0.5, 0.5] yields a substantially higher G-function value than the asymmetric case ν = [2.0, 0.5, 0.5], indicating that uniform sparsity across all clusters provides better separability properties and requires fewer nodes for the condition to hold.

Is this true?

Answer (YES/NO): YES